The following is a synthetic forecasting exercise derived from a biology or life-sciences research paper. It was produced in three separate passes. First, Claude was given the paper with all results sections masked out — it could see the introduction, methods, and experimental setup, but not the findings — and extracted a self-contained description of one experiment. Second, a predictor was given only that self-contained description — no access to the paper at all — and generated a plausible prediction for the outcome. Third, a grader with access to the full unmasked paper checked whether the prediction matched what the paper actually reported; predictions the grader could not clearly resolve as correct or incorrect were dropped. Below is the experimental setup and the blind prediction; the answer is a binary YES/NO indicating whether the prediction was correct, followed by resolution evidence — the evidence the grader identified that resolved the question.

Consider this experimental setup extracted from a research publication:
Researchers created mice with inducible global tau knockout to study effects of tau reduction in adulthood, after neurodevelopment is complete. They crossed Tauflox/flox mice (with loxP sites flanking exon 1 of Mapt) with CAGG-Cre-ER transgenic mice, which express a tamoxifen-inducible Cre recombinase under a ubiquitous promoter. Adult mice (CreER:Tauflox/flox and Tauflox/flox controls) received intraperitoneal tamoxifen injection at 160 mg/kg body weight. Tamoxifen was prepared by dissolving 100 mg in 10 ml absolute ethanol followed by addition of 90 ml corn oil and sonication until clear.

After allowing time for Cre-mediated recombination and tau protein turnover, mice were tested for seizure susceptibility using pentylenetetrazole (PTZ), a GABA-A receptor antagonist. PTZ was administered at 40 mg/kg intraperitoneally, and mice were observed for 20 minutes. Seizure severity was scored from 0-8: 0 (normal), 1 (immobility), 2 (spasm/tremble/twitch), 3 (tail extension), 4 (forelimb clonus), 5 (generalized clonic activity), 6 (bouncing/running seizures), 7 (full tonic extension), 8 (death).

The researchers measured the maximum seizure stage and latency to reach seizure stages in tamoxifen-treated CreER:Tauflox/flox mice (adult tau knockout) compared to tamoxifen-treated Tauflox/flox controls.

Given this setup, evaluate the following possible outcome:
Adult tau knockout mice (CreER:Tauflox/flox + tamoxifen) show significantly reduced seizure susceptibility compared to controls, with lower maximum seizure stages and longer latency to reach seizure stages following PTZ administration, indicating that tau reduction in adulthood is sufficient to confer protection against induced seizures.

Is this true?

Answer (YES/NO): YES